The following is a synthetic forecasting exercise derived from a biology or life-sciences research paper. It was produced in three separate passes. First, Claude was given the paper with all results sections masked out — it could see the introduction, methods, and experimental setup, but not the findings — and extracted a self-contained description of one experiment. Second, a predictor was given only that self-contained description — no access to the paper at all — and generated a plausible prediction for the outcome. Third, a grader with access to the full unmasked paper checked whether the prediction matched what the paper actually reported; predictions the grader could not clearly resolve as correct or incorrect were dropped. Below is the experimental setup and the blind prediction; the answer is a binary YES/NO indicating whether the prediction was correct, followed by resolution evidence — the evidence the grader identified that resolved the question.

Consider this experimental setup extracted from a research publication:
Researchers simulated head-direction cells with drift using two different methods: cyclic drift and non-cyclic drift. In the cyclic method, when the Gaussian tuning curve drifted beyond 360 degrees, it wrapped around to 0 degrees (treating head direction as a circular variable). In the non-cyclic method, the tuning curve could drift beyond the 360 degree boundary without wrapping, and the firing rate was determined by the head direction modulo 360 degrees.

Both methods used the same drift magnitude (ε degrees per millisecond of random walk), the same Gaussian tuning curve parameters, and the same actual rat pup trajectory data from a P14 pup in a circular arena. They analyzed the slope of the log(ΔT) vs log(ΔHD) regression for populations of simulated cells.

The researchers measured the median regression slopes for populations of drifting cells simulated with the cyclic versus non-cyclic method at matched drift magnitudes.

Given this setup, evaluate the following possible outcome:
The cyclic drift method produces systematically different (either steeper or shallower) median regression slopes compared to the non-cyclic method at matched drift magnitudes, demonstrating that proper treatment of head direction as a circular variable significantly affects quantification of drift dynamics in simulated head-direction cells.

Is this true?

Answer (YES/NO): YES